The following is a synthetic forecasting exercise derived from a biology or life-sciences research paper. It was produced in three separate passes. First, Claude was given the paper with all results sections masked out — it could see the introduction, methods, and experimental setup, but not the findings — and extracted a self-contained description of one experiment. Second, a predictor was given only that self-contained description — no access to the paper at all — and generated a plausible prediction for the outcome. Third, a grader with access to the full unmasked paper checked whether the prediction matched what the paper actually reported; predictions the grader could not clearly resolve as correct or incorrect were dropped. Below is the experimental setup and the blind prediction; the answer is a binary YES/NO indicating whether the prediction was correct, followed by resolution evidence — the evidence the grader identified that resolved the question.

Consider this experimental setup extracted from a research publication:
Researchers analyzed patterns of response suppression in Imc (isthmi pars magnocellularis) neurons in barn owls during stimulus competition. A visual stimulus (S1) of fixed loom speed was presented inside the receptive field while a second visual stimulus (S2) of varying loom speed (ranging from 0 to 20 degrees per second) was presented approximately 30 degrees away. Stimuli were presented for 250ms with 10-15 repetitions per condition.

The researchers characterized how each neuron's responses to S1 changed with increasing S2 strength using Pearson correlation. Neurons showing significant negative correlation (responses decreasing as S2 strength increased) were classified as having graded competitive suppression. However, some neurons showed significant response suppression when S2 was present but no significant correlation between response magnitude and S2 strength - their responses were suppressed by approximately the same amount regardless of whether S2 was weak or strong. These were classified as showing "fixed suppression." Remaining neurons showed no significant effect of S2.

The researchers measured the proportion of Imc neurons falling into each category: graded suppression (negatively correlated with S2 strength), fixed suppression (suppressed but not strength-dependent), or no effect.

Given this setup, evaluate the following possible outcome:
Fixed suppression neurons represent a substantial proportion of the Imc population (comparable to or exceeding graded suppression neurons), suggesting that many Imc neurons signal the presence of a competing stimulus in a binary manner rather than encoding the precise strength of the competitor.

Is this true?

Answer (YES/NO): NO